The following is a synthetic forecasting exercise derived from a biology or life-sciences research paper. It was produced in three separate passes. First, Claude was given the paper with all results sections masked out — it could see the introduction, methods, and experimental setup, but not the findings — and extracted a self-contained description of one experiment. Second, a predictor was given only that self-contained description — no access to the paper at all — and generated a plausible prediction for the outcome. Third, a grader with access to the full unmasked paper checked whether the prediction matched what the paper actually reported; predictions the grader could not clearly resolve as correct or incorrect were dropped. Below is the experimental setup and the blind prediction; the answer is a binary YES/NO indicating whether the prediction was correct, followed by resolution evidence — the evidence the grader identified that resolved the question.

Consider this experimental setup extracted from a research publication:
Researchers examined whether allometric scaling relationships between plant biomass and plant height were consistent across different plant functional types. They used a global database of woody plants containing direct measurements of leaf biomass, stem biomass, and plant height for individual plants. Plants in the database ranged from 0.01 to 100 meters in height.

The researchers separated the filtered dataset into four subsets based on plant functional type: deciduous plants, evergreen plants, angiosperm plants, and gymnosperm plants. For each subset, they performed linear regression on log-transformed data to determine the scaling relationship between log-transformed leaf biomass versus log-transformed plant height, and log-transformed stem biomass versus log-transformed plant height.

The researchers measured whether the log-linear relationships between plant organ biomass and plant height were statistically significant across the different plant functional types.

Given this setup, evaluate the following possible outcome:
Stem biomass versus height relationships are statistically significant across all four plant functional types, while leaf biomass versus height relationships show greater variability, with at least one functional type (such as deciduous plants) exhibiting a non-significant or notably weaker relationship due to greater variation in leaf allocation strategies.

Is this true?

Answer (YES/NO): NO